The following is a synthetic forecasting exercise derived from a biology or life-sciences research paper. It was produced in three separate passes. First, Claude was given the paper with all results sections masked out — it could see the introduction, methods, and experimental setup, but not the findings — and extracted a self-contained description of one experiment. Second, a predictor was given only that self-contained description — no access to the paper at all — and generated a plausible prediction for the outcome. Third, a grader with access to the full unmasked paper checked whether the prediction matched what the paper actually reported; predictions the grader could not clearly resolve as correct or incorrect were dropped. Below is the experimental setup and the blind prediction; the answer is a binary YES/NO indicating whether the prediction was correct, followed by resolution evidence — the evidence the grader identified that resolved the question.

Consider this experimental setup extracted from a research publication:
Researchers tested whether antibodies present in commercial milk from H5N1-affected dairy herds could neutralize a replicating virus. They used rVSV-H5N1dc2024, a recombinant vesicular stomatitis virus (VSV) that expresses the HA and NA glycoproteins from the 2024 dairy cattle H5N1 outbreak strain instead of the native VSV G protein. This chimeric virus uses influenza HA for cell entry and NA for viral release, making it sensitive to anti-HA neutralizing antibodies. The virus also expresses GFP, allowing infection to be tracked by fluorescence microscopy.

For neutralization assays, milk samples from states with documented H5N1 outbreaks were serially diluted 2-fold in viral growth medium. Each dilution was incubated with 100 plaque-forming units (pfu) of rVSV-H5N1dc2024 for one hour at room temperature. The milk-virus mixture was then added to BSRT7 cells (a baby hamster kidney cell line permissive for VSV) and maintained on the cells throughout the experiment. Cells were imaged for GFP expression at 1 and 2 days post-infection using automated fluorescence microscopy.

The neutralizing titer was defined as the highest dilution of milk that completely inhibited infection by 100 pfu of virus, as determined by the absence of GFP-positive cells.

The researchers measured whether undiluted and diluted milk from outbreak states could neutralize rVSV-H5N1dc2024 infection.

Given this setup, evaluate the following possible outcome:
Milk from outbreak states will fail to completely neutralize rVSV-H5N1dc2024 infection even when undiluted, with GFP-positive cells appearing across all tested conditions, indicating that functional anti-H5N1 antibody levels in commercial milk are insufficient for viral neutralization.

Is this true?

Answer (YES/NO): NO